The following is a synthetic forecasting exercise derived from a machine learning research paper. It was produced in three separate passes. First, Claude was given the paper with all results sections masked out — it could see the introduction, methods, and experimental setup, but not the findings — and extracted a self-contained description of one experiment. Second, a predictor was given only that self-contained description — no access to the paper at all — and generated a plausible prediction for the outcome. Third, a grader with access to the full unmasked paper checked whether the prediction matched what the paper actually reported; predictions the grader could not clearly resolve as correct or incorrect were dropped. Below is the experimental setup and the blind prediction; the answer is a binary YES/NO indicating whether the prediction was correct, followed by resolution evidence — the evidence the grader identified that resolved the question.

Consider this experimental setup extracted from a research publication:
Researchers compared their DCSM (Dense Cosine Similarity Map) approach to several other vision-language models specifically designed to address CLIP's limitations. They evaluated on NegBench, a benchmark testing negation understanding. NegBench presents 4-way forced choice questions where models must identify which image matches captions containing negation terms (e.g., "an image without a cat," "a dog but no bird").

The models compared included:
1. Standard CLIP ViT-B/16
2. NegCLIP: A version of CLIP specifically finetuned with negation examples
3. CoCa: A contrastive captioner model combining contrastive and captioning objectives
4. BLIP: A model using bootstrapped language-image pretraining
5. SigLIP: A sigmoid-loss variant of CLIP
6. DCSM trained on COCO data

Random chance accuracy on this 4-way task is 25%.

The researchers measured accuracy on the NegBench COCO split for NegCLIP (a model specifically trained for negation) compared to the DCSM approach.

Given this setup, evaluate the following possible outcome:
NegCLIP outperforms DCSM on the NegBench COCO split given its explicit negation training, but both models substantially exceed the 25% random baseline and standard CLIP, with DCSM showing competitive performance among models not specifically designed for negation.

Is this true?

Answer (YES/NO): NO